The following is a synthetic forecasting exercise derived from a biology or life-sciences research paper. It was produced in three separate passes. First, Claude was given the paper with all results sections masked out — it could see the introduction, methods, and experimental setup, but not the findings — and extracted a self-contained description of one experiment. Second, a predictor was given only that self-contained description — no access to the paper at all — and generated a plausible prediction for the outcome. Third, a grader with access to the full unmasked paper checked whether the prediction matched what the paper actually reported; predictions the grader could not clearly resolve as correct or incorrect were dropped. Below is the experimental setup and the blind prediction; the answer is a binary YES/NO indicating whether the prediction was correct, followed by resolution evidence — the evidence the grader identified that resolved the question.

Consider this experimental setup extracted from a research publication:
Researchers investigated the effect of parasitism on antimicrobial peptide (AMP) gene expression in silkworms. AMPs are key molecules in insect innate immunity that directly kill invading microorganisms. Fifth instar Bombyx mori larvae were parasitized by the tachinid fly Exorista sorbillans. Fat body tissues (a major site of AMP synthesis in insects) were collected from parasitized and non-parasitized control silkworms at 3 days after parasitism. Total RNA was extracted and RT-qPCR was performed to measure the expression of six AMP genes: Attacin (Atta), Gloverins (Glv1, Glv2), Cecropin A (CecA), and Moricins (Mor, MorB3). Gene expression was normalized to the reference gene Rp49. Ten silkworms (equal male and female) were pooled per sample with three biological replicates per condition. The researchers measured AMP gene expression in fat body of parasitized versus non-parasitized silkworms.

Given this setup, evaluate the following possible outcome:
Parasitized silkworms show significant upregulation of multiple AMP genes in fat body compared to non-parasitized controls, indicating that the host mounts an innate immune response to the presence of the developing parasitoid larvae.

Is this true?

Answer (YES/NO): NO